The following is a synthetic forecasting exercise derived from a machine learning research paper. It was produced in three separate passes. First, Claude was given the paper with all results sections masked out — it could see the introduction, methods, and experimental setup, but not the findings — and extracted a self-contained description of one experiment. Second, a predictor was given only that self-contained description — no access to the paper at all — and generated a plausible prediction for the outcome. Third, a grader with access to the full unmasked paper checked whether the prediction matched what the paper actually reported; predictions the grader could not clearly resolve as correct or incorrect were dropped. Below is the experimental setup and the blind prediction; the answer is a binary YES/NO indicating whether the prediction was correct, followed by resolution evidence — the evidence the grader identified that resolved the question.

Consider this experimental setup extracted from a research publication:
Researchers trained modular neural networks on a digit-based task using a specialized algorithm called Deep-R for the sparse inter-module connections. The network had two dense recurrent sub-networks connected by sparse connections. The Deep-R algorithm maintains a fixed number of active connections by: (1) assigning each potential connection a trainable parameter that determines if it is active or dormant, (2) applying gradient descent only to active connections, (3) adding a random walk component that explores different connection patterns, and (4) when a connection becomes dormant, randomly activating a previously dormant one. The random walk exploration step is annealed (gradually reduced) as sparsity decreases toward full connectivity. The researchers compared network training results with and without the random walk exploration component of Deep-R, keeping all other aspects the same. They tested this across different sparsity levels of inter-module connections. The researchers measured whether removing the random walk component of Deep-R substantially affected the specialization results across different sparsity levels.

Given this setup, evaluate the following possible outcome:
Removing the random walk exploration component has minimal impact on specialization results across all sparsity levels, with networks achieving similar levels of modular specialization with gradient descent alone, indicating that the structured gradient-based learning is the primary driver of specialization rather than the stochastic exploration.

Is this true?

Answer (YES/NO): YES